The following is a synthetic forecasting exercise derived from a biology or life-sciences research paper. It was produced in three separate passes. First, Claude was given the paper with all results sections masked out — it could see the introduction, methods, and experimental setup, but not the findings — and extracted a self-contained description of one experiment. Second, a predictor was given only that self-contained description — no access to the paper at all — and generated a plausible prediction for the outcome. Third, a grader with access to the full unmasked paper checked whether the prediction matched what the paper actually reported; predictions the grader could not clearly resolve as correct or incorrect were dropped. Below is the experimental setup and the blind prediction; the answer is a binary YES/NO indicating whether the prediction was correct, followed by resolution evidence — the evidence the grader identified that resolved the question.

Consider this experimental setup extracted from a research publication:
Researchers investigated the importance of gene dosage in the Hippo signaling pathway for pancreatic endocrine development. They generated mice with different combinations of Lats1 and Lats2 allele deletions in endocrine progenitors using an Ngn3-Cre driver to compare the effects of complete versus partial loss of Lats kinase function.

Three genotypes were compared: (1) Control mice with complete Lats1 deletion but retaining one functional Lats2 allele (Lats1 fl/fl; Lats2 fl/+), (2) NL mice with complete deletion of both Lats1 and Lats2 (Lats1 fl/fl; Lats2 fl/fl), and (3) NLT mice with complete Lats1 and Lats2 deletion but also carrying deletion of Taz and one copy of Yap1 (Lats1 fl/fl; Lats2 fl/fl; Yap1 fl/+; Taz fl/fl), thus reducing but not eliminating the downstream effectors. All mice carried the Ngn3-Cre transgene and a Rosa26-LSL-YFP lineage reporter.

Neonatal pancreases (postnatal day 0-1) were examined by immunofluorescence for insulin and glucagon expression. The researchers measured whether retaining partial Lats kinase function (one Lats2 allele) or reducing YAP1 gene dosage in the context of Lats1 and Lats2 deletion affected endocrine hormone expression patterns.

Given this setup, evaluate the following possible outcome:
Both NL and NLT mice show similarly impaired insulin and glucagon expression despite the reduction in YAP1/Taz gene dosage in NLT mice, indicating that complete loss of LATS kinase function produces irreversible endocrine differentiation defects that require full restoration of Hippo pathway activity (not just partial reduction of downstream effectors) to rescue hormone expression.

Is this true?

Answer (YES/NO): NO